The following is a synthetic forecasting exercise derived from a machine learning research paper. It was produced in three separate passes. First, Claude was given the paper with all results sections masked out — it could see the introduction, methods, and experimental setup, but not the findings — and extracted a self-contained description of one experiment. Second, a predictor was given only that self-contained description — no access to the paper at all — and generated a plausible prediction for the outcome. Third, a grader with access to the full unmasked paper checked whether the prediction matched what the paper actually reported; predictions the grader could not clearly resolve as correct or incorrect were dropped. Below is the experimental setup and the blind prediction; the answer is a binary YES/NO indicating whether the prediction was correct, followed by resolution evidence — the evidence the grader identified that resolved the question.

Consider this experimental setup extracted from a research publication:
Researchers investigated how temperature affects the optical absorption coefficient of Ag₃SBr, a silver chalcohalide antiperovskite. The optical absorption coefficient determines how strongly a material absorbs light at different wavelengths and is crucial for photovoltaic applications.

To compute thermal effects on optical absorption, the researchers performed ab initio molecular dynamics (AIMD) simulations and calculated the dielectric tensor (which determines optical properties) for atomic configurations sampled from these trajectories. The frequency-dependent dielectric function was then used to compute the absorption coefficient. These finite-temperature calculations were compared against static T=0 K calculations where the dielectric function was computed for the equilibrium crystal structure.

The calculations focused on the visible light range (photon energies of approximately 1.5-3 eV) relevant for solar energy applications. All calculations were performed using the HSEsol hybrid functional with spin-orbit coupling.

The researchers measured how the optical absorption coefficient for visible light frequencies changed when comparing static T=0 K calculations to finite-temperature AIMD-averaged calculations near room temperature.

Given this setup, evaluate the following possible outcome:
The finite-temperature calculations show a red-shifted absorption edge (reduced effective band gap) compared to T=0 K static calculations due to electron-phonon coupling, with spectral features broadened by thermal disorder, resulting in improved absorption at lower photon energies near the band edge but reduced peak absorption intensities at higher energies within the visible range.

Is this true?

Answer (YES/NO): NO